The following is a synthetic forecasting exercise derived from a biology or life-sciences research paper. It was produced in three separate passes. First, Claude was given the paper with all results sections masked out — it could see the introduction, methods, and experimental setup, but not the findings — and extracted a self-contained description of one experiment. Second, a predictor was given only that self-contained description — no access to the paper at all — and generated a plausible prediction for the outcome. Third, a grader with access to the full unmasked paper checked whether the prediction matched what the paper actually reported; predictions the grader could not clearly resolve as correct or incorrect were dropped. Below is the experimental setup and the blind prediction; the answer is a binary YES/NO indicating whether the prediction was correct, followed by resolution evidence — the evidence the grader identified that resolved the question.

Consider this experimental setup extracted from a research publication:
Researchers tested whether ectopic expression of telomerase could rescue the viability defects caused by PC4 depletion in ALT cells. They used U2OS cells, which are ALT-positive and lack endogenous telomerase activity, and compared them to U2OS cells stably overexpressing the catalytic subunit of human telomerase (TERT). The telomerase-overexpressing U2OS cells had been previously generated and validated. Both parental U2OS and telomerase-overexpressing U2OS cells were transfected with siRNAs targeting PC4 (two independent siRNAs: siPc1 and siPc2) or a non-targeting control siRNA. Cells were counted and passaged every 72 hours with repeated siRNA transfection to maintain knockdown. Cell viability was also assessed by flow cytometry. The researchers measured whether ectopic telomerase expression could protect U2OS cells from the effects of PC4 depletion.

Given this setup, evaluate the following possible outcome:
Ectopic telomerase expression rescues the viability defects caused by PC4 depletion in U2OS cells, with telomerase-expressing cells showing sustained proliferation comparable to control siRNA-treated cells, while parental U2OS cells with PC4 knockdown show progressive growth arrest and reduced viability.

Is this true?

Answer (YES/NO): NO